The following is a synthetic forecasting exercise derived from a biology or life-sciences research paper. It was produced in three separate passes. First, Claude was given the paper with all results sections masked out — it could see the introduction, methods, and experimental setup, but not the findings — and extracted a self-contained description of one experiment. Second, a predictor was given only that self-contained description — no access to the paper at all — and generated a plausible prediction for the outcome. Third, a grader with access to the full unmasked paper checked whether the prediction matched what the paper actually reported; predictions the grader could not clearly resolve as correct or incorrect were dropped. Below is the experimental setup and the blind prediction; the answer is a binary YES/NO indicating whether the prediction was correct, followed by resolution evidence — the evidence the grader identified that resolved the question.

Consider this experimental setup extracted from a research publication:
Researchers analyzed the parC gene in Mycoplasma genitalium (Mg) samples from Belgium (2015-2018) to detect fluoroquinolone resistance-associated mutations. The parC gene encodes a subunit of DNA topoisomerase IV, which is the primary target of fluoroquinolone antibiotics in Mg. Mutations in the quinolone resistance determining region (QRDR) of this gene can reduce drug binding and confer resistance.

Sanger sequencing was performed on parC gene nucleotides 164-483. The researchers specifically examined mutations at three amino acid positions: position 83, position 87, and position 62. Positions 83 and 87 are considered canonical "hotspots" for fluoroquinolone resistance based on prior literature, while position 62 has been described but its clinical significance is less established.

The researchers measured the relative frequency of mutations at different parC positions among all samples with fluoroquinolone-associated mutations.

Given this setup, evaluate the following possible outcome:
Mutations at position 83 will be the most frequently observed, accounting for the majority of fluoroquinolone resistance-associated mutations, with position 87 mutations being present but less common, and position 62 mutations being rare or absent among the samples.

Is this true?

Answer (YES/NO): NO